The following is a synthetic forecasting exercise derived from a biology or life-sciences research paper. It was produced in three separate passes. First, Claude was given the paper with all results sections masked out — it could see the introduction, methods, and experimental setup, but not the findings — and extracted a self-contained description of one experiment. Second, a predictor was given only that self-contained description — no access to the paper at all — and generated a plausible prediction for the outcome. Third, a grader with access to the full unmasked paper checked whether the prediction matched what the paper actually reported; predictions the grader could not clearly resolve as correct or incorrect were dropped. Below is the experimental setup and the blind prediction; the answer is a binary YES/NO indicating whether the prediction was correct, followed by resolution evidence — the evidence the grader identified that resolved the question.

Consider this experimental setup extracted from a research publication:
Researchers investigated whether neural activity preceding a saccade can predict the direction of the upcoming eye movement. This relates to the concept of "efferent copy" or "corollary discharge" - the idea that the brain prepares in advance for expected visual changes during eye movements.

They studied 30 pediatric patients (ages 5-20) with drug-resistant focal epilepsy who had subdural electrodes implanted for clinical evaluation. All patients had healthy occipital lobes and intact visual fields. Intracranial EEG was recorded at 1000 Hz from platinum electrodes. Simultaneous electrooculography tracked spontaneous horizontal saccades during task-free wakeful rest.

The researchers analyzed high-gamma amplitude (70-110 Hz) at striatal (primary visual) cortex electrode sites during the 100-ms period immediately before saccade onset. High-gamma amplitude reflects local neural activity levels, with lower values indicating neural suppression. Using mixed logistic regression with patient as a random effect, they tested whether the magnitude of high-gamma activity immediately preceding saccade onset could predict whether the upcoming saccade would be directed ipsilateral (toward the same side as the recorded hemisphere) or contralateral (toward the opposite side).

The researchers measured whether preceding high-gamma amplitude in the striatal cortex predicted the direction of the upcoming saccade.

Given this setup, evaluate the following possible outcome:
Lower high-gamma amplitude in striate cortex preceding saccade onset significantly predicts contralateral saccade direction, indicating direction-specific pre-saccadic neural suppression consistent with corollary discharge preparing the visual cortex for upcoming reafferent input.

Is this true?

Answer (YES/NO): NO